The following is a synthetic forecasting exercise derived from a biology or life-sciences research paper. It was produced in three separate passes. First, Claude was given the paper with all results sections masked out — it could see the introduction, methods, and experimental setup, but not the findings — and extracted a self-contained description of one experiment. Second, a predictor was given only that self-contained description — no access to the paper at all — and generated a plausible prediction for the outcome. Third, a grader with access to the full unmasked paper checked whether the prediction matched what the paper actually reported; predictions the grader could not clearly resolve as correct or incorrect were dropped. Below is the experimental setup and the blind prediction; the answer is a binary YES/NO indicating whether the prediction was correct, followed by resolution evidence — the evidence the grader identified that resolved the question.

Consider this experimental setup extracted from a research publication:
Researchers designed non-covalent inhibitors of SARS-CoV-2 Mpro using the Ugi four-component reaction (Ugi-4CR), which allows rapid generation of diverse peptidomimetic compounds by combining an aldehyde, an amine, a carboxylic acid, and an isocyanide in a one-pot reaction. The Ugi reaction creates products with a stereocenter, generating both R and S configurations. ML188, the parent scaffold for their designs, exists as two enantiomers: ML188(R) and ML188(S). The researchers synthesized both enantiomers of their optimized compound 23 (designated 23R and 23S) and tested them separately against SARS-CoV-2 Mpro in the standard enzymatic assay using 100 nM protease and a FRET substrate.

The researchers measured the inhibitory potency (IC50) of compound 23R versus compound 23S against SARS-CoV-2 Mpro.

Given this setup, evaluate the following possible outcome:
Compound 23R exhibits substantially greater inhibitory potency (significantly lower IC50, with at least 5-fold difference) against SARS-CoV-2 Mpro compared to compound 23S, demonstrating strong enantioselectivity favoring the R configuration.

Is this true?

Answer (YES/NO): YES